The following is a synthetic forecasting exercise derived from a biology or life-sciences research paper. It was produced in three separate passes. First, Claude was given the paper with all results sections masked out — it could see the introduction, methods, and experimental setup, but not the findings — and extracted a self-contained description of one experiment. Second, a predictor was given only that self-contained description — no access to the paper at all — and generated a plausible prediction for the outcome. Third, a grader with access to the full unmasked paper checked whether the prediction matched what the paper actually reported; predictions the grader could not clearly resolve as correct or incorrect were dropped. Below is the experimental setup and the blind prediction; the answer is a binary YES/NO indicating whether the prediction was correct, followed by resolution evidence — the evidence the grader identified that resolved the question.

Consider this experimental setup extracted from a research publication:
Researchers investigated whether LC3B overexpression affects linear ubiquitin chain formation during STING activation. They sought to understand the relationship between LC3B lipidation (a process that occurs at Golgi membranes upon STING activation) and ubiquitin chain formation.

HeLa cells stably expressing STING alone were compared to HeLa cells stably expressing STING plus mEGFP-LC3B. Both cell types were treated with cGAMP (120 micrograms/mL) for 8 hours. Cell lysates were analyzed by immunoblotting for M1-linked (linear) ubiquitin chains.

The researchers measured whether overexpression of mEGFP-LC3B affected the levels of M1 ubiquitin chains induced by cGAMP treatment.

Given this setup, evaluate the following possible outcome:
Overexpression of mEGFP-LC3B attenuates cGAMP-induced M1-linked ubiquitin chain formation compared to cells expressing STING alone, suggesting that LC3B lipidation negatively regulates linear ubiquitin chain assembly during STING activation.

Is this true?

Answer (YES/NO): NO